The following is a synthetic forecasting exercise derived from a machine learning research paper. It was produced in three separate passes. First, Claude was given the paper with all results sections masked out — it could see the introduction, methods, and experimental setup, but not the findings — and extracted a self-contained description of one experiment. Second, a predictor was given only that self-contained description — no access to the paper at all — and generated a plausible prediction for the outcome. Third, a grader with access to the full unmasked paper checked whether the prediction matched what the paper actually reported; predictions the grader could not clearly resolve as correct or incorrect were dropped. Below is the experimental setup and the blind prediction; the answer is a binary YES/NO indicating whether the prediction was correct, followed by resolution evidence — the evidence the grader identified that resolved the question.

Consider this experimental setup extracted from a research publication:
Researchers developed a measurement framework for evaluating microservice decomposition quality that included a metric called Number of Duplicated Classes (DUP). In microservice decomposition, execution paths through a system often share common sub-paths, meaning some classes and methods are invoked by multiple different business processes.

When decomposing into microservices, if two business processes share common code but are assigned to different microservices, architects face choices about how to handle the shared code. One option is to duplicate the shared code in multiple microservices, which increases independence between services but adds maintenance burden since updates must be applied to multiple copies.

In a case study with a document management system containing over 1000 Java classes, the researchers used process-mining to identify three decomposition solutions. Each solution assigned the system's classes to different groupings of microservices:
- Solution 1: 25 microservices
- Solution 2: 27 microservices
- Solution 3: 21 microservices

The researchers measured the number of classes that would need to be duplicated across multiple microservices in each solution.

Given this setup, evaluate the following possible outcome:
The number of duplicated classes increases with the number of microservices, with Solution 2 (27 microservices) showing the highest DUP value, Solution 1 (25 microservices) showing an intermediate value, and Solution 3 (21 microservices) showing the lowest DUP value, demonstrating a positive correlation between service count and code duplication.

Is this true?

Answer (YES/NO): YES